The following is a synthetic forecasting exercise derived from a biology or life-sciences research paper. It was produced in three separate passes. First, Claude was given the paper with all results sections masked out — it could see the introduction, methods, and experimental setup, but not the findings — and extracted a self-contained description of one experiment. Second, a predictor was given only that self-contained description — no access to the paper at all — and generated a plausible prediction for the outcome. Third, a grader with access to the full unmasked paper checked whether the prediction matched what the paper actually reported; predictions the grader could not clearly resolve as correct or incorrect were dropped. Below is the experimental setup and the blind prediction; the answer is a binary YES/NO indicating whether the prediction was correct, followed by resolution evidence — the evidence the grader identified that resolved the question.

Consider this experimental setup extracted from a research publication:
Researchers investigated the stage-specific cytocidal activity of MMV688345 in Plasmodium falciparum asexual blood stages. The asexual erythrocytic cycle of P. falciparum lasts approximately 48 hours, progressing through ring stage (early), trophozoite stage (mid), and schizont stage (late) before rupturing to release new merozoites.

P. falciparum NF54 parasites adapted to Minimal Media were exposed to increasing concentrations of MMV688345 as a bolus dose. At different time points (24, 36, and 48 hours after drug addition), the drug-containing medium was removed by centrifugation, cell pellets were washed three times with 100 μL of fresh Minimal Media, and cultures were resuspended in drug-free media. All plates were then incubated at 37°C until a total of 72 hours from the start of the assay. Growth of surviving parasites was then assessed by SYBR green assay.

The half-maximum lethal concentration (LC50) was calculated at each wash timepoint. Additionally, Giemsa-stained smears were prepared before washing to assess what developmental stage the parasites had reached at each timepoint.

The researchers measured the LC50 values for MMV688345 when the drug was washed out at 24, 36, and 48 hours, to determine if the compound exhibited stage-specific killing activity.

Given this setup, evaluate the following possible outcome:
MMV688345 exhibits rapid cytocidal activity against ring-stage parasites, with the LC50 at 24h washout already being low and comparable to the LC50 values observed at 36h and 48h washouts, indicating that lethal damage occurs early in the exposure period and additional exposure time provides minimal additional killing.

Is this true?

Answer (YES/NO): NO